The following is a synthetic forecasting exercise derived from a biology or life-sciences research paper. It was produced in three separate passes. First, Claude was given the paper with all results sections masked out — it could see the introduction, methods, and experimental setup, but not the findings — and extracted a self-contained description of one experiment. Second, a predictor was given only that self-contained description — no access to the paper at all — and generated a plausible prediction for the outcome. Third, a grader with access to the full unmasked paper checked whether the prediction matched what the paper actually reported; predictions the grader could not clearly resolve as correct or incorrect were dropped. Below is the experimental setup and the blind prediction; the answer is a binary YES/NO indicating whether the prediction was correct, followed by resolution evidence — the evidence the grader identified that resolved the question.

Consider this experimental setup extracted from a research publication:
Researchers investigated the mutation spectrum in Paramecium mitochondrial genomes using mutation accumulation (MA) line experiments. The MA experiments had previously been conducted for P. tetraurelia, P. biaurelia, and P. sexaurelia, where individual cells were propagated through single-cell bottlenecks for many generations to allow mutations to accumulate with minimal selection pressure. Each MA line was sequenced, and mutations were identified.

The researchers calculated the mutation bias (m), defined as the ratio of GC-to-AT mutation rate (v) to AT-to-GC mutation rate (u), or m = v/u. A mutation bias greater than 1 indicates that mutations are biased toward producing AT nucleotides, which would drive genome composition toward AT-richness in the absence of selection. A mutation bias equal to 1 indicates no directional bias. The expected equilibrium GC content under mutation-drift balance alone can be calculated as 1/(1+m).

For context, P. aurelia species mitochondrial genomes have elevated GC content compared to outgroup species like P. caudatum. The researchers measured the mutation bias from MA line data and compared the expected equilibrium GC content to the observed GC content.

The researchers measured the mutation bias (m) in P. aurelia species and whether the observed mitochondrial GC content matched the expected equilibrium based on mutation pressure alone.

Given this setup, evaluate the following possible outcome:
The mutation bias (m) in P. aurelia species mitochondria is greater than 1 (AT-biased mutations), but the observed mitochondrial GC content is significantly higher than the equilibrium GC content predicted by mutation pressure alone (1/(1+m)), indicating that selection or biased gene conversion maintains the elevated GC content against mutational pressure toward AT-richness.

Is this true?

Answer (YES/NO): NO